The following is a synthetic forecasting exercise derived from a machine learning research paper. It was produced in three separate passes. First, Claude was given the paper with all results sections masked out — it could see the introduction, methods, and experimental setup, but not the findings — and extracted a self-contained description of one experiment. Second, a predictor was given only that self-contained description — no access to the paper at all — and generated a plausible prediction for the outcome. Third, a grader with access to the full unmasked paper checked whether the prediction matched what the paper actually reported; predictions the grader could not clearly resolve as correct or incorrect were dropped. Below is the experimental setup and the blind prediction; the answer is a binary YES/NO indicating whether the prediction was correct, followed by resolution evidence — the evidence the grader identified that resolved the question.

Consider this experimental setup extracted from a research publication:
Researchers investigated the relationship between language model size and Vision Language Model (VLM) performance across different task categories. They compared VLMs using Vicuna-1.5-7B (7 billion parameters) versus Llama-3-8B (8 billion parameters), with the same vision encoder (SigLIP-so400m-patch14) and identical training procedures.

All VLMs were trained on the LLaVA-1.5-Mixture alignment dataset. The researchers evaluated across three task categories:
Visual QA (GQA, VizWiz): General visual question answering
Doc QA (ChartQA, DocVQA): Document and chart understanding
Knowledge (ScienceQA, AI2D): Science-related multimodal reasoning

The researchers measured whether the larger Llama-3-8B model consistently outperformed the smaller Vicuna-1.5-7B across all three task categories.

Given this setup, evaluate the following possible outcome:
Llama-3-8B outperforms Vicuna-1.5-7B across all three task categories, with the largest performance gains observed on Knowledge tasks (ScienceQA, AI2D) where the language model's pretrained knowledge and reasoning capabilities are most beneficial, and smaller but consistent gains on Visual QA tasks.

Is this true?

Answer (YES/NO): NO